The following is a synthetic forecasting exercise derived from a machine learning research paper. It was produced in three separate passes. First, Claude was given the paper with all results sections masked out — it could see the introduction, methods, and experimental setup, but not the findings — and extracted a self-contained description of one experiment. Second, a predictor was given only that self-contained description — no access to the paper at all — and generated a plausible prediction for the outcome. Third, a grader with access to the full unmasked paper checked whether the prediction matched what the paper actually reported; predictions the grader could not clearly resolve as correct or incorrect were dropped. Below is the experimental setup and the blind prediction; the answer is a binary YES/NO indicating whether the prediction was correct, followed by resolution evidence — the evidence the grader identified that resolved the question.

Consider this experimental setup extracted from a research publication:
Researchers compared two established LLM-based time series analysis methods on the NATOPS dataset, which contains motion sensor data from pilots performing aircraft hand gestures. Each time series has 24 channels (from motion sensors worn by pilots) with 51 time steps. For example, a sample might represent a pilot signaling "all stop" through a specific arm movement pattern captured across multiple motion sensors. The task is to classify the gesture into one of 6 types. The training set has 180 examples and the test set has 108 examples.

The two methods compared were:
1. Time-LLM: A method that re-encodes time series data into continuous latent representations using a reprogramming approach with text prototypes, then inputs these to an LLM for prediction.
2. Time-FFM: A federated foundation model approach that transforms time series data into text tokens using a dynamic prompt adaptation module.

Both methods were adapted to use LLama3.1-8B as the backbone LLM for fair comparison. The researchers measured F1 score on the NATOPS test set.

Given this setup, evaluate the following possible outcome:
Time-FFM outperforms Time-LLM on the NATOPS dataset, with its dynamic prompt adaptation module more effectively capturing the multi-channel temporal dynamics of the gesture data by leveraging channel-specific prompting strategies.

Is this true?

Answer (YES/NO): NO